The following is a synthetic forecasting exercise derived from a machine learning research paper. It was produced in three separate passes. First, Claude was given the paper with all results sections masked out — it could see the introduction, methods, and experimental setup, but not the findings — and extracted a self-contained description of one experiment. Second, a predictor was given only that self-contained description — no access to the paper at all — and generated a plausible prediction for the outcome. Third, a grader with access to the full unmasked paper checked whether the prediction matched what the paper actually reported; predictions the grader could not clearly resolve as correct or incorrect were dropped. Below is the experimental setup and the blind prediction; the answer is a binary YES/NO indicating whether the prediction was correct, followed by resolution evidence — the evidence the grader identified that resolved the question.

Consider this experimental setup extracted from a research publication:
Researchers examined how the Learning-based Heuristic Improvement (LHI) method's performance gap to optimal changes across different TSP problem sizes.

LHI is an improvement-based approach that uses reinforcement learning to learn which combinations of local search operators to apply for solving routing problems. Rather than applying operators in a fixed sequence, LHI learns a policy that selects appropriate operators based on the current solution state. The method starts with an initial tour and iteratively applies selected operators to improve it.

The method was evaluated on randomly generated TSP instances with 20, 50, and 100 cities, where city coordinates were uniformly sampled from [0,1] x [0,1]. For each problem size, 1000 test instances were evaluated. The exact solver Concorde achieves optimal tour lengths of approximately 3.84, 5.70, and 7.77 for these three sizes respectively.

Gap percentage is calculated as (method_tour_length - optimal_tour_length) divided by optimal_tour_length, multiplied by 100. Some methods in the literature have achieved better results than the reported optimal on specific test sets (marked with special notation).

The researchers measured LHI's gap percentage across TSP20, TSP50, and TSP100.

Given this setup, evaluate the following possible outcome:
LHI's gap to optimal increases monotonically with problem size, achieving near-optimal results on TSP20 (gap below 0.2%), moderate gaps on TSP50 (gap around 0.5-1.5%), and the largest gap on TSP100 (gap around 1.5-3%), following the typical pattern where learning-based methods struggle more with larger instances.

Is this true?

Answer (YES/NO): NO